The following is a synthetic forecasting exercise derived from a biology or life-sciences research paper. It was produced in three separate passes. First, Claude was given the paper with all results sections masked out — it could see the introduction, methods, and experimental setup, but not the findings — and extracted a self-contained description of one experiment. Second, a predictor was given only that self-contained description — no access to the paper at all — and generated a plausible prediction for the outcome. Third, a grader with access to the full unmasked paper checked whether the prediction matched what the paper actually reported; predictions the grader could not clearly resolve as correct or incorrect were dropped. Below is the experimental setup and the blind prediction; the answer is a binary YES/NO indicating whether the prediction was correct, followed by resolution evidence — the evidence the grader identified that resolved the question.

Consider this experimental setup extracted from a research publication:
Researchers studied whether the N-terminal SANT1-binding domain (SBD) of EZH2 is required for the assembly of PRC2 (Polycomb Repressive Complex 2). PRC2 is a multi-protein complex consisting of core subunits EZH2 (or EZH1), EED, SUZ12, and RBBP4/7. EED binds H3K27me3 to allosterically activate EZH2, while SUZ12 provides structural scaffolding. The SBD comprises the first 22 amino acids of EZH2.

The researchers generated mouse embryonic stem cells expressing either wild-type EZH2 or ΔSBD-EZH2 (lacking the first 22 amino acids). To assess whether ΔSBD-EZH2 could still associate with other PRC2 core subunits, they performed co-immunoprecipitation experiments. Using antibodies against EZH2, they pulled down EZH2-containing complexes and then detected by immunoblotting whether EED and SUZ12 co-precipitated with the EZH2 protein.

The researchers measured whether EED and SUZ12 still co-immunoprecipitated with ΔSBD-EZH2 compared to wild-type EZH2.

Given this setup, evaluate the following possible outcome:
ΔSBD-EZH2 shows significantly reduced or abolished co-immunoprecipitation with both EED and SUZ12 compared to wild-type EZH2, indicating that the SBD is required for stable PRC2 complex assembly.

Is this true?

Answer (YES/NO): NO